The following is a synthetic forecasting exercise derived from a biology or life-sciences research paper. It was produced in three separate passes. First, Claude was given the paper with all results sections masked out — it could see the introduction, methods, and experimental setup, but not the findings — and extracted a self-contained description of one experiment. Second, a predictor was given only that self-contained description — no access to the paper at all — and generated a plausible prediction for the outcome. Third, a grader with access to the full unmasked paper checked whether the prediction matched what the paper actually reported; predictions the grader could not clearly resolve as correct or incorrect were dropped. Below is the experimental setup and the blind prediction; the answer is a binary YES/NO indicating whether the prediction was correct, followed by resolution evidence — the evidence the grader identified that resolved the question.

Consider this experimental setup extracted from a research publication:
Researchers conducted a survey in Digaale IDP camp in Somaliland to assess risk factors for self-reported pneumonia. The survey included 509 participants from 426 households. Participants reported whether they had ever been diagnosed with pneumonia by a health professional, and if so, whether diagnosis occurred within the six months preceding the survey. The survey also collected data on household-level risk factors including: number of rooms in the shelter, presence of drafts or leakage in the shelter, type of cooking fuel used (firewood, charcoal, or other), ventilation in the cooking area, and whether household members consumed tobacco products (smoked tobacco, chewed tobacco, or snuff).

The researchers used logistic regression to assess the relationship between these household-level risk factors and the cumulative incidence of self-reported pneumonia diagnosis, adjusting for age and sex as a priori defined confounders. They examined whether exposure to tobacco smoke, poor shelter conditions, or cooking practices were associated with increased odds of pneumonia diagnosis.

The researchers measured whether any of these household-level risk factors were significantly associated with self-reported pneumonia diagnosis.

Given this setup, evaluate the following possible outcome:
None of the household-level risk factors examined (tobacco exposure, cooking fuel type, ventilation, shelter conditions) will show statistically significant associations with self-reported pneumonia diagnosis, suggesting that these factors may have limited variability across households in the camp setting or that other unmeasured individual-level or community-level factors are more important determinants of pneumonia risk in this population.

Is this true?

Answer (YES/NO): NO